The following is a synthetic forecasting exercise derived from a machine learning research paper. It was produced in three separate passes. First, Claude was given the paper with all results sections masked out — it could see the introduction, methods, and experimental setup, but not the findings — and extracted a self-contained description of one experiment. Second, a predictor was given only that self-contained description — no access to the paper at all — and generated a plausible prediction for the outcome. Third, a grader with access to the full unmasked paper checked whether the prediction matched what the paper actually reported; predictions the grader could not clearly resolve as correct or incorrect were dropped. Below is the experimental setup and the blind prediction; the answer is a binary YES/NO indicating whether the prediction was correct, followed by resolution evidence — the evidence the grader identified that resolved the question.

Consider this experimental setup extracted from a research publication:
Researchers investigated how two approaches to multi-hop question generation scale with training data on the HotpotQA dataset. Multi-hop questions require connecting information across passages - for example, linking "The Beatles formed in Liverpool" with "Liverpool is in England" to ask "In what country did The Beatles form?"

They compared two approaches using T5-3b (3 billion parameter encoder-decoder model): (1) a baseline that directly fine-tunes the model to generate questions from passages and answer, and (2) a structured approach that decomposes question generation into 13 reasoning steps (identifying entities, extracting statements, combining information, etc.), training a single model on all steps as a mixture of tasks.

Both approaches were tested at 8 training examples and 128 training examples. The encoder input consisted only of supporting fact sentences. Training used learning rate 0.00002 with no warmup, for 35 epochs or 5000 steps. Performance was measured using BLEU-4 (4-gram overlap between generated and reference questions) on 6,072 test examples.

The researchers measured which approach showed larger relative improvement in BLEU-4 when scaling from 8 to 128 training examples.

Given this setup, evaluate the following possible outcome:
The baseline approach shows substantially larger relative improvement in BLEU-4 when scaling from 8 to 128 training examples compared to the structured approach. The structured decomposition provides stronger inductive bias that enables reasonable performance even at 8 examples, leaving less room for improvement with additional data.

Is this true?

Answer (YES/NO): NO